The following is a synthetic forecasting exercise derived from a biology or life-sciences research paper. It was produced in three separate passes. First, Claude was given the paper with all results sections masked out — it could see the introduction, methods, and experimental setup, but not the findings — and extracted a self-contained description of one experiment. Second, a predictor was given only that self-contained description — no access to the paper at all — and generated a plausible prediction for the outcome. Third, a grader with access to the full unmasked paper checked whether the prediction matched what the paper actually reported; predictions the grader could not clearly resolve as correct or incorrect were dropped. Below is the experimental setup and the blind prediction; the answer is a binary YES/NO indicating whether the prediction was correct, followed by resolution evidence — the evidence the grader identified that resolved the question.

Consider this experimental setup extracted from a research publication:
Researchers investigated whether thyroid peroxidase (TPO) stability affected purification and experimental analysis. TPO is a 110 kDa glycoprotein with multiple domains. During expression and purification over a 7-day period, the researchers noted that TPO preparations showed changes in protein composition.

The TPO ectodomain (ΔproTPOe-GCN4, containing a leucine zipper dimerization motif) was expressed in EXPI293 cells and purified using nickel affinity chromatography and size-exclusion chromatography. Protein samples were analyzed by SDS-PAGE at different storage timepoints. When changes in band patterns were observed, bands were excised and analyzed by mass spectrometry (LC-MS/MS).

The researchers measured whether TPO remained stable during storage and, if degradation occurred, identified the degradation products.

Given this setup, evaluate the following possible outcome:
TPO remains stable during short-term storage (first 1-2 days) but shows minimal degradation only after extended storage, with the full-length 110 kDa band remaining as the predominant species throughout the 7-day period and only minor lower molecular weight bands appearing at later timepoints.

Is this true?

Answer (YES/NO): NO